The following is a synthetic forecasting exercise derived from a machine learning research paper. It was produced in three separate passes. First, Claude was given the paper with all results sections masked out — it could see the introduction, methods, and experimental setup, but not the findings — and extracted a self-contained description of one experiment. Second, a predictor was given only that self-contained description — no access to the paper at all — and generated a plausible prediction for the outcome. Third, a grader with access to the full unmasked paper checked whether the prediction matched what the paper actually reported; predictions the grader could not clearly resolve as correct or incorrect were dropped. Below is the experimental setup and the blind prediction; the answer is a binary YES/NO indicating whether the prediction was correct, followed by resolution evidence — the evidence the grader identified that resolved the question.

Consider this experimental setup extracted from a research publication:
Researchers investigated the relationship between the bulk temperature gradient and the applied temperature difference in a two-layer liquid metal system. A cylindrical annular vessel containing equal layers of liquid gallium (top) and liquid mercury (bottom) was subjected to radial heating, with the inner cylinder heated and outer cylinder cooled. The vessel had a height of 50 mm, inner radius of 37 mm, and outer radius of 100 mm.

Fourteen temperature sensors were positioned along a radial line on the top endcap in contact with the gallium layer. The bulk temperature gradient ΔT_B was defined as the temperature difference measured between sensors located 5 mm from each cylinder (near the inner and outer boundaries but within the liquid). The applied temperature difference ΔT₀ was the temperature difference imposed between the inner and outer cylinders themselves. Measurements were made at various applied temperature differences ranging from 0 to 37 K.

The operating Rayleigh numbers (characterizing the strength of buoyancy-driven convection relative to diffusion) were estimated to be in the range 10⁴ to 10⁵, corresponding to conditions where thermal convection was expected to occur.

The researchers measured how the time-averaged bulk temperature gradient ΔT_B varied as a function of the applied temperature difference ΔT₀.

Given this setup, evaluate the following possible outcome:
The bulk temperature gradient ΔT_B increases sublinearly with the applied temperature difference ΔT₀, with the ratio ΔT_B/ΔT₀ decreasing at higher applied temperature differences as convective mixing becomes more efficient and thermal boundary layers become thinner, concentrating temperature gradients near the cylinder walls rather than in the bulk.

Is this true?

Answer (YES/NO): NO